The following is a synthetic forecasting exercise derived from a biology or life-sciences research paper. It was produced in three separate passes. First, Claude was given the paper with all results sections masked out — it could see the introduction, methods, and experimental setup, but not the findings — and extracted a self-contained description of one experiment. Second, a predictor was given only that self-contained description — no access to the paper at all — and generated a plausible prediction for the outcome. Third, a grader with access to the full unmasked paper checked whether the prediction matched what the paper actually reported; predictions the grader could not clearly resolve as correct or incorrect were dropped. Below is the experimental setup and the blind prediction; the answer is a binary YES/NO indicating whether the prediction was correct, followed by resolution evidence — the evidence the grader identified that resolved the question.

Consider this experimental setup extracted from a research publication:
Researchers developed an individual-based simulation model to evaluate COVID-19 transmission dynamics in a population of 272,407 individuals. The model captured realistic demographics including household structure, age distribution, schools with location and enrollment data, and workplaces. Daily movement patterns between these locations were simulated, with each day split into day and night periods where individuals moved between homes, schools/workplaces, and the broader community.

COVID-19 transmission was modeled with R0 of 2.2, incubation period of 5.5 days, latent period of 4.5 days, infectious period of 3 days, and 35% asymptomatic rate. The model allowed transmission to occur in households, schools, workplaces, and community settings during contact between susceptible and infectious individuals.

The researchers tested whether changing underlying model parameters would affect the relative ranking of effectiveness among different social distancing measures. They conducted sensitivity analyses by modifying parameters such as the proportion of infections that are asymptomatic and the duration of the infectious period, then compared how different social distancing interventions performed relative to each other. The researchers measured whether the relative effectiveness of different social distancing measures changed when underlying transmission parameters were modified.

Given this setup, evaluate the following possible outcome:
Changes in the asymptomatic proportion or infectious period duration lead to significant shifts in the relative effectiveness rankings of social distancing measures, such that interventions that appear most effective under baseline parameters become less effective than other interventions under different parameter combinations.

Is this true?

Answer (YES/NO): NO